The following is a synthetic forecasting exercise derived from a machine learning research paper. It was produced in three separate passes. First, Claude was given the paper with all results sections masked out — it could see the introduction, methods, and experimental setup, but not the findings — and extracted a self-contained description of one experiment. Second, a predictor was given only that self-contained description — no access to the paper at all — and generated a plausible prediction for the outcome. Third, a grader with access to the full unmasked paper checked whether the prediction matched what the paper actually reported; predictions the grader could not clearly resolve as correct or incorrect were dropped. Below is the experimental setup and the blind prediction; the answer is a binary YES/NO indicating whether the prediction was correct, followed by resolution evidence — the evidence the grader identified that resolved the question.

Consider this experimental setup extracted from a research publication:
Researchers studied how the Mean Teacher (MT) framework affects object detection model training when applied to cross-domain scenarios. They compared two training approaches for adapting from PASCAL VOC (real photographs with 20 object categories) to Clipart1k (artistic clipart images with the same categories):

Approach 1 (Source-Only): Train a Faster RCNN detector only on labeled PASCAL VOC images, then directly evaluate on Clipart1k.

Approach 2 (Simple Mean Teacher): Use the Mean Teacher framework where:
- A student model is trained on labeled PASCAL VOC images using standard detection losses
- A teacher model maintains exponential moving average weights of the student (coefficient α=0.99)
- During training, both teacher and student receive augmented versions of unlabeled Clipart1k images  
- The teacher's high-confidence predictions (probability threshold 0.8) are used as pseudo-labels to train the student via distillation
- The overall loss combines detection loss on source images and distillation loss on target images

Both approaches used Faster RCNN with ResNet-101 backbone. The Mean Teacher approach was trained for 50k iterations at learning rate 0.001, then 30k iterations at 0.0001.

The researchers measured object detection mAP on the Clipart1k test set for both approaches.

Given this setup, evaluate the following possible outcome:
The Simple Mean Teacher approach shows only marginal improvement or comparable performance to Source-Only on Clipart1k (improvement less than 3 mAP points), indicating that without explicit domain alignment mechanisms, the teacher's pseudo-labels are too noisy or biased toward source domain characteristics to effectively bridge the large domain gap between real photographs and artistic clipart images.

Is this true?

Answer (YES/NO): NO